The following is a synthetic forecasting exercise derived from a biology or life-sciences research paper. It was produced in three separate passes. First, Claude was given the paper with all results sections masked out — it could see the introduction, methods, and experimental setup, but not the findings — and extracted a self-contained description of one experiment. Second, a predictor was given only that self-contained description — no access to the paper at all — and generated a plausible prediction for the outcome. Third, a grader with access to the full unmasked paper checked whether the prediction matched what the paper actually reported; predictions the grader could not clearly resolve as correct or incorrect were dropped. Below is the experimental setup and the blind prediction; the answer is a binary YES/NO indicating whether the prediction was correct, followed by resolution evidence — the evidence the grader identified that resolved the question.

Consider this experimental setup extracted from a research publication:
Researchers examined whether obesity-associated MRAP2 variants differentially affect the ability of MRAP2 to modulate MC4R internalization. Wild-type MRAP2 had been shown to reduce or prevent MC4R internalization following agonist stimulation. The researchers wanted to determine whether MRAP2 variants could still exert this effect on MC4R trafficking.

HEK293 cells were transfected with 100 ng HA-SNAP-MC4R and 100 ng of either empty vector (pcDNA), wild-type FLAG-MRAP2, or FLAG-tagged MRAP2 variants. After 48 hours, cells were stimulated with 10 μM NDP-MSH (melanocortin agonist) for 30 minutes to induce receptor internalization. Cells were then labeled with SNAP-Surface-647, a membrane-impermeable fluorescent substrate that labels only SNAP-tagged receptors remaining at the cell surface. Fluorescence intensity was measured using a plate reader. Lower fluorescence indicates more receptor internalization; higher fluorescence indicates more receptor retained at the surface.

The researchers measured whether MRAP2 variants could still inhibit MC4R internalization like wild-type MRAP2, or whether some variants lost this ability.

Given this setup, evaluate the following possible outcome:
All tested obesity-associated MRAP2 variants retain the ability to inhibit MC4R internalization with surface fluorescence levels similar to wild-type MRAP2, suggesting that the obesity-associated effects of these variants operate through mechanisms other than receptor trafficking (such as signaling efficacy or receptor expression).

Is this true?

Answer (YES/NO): NO